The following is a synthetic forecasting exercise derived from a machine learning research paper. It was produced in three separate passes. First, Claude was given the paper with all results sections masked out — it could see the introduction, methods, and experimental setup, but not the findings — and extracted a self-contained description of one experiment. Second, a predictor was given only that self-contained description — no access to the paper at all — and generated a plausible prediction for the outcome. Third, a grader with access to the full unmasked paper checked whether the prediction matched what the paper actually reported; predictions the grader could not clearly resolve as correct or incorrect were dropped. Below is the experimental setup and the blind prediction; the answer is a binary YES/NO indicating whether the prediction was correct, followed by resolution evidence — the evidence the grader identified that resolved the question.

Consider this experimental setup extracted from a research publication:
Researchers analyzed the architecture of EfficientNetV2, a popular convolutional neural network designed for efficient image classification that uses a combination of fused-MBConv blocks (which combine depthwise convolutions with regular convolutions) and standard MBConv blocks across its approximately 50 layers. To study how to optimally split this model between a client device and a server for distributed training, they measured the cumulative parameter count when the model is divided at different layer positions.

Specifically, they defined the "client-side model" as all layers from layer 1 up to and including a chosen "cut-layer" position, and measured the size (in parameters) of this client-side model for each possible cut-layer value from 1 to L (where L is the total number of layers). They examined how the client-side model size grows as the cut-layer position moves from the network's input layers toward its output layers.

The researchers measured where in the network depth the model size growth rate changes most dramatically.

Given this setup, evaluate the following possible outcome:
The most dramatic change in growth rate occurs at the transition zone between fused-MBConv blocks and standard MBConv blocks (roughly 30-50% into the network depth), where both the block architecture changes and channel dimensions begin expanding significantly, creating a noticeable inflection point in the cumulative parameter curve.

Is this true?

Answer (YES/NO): NO